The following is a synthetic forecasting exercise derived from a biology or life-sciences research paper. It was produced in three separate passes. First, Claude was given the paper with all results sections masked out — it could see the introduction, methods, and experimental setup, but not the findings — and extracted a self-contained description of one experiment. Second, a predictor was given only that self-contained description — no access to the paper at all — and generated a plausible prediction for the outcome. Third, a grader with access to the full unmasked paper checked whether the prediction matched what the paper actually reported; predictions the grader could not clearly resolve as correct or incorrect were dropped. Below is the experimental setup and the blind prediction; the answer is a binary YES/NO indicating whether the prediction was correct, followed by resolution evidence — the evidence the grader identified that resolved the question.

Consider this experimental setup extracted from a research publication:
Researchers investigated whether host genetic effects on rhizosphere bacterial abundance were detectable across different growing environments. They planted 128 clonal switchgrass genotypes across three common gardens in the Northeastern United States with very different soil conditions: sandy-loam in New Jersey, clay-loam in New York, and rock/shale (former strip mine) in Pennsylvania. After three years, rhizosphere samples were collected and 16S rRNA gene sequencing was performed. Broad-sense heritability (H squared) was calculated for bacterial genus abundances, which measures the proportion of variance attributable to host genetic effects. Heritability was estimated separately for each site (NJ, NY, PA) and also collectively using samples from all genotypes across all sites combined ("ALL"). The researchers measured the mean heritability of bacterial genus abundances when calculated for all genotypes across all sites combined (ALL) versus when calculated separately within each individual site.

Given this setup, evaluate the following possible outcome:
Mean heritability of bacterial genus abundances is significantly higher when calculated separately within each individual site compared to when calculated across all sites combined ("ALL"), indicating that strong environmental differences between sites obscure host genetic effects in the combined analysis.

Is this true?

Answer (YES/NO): YES